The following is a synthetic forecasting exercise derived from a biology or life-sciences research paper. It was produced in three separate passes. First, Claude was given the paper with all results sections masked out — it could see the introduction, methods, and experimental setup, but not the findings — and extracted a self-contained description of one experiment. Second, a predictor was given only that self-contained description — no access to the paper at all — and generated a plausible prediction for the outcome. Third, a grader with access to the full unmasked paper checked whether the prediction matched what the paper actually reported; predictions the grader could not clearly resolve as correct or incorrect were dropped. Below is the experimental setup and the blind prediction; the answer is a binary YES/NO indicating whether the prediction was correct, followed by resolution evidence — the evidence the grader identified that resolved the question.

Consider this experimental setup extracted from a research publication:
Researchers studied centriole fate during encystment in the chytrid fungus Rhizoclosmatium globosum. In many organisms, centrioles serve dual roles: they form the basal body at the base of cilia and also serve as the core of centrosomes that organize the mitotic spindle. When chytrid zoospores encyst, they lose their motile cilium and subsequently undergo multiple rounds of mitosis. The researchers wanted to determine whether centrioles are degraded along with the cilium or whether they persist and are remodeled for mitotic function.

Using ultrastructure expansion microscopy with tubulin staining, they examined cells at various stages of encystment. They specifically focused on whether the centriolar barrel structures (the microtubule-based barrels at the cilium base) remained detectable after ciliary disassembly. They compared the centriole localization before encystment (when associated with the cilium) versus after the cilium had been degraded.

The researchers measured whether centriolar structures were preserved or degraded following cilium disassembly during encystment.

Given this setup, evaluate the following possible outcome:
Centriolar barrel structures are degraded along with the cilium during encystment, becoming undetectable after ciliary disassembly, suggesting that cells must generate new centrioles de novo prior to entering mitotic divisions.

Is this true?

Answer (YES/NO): NO